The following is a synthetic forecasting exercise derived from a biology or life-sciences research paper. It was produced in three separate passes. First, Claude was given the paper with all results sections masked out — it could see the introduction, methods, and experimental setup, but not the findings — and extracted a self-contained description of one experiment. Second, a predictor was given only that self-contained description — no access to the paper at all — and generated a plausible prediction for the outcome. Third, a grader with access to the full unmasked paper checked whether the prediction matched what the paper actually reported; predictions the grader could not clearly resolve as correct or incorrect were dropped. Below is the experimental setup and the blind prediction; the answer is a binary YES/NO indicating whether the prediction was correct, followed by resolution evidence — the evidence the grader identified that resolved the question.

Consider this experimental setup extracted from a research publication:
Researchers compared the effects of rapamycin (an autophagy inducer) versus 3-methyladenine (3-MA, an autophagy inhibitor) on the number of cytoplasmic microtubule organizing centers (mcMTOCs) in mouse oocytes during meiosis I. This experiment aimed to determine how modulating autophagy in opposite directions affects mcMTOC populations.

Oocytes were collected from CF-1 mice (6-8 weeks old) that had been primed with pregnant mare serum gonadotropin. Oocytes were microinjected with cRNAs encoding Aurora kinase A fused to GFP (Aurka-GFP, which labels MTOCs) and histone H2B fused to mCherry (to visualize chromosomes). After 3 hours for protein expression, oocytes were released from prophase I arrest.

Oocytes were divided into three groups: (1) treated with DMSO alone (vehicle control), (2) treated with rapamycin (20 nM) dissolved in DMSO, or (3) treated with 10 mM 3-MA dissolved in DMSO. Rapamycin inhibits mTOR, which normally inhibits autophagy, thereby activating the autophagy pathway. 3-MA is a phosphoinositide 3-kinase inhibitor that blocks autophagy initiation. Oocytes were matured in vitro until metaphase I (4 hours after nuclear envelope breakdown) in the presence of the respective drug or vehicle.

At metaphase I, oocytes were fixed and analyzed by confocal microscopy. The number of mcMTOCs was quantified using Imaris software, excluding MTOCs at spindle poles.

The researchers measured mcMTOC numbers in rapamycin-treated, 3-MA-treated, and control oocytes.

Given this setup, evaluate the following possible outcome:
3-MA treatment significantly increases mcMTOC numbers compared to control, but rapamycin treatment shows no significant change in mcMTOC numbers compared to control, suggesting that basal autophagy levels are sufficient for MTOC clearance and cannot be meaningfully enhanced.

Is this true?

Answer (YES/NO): YES